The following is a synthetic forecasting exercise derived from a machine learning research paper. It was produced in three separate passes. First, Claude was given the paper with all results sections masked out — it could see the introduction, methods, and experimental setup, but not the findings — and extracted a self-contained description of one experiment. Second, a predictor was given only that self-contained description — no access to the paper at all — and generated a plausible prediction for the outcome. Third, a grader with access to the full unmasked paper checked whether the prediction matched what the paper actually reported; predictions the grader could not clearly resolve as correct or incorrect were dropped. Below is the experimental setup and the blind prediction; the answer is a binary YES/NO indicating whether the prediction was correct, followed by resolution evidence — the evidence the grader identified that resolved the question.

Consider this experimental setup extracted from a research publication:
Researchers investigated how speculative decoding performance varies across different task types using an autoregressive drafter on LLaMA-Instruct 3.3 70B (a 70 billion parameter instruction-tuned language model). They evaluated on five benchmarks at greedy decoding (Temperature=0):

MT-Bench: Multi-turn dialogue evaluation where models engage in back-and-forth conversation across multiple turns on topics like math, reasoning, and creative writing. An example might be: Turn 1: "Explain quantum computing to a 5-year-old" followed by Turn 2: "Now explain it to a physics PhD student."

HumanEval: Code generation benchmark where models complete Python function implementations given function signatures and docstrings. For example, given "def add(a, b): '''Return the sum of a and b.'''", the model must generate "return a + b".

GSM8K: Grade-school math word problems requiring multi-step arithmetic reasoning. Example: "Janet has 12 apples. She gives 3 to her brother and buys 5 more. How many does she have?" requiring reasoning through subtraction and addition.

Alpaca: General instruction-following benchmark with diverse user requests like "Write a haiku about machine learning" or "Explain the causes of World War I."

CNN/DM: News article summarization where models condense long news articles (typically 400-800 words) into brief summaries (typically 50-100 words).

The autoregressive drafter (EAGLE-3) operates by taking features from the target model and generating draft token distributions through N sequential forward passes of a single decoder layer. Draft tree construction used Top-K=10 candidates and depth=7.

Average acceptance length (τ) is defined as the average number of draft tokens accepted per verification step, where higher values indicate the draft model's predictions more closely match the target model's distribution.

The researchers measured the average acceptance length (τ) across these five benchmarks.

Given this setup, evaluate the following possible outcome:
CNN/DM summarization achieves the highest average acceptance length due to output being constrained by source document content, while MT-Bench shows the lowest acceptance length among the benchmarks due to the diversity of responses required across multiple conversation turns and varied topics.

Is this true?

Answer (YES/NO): NO